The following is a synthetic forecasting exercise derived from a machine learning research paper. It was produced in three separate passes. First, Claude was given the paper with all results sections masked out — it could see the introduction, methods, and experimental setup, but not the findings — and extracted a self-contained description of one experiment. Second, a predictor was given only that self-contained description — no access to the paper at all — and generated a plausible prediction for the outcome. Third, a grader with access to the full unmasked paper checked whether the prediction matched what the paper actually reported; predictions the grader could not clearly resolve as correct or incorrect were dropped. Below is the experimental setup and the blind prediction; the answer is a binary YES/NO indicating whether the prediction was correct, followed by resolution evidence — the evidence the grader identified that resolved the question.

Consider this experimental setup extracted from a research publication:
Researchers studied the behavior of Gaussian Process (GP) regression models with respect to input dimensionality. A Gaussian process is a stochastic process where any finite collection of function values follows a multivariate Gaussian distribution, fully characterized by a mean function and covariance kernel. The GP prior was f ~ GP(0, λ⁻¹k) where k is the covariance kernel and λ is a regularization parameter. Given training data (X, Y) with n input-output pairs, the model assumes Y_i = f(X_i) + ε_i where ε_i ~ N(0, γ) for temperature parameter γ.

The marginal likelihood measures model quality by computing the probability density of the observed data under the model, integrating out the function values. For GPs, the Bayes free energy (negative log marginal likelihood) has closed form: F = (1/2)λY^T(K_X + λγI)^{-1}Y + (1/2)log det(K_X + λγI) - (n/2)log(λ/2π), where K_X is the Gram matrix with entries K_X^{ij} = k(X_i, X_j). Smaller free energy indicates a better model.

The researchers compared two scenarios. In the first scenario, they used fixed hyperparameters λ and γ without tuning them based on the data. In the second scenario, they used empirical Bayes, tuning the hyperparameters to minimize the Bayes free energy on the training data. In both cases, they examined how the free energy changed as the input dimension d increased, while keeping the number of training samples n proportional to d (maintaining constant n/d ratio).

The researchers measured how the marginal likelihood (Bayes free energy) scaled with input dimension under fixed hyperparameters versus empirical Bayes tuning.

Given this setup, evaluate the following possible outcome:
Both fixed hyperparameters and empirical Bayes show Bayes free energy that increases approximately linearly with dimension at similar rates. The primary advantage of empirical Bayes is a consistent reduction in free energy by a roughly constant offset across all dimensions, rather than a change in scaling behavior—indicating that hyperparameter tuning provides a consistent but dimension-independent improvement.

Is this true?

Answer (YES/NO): NO